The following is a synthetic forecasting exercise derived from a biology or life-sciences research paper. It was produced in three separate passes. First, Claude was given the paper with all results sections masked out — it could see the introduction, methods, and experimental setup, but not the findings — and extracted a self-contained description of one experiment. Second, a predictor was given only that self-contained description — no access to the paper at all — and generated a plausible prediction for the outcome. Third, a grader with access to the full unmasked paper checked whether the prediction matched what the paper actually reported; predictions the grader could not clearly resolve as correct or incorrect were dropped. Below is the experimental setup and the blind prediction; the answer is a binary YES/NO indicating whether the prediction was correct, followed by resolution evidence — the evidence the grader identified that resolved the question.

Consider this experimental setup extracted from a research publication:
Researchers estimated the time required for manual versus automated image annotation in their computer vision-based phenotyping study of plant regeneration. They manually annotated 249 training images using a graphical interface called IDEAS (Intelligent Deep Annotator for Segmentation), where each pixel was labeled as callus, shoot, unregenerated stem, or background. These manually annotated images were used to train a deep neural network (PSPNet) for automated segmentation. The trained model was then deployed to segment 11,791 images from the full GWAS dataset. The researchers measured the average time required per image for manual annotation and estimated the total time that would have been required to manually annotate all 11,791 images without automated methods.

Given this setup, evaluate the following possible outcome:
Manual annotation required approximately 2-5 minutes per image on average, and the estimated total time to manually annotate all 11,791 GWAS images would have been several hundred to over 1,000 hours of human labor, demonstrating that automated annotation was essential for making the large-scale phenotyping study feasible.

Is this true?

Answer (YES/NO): YES